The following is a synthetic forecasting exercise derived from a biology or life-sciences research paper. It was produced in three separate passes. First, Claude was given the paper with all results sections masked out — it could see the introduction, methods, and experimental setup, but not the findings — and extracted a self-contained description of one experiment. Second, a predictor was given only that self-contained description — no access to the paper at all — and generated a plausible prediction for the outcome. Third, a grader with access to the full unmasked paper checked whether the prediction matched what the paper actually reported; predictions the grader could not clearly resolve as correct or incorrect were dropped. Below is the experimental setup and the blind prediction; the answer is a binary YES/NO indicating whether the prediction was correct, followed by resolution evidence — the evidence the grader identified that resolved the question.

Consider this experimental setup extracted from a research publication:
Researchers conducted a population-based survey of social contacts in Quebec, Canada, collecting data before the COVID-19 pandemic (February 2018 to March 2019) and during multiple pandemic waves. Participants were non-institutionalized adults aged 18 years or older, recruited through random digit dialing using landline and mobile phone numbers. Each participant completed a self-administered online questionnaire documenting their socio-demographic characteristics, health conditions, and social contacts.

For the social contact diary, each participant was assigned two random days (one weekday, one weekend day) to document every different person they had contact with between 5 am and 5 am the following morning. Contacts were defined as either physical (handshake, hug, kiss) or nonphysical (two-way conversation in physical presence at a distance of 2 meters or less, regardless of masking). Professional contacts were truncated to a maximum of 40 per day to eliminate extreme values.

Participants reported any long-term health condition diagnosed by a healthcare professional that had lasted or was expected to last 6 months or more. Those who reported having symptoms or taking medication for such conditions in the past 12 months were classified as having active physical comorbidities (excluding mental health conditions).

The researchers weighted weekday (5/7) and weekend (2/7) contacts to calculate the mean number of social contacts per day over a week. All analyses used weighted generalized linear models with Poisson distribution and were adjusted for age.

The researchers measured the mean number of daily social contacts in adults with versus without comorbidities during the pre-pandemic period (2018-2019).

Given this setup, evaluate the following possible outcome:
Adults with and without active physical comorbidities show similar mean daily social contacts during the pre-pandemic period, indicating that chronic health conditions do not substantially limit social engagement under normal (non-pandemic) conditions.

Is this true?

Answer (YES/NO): NO